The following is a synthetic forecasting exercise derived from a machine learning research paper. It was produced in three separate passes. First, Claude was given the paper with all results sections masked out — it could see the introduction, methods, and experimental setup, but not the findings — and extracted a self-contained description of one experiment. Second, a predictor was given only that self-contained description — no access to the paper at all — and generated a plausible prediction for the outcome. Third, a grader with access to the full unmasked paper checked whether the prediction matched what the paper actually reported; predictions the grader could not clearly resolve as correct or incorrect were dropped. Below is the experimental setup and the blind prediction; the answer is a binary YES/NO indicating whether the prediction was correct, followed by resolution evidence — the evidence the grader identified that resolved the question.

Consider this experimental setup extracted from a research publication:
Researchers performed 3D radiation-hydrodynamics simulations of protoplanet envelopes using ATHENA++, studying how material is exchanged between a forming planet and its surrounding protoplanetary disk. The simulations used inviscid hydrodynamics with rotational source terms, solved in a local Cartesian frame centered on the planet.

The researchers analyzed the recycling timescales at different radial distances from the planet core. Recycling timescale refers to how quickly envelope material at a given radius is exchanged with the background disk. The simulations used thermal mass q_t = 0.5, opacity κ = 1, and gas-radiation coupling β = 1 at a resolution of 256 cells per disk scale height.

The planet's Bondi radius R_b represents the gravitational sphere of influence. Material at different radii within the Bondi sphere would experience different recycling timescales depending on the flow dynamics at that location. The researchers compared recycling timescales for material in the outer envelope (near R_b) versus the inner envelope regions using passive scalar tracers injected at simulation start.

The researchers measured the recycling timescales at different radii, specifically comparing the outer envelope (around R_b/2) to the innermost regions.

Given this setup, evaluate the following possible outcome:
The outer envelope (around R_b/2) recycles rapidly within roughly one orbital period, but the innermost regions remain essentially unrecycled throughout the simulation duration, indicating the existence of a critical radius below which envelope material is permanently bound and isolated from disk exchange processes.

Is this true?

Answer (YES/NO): NO